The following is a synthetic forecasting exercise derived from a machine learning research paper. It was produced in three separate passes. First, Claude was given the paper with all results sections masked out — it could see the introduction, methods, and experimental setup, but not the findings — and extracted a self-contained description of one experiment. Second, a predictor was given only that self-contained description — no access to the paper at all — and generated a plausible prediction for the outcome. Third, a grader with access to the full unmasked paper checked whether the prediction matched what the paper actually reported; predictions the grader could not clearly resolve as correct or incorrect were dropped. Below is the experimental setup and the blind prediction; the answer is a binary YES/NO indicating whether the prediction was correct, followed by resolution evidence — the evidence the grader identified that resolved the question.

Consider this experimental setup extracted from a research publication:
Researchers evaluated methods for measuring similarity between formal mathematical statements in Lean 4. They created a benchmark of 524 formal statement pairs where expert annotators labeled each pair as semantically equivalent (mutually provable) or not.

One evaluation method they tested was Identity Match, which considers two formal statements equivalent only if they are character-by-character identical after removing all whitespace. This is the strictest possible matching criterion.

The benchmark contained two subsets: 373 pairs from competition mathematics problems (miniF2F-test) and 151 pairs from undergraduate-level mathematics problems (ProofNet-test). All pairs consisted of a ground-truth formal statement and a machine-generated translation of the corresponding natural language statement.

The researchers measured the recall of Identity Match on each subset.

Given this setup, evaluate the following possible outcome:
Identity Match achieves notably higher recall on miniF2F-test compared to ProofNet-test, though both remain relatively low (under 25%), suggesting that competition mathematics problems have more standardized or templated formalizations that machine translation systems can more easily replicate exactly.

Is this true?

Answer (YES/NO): YES